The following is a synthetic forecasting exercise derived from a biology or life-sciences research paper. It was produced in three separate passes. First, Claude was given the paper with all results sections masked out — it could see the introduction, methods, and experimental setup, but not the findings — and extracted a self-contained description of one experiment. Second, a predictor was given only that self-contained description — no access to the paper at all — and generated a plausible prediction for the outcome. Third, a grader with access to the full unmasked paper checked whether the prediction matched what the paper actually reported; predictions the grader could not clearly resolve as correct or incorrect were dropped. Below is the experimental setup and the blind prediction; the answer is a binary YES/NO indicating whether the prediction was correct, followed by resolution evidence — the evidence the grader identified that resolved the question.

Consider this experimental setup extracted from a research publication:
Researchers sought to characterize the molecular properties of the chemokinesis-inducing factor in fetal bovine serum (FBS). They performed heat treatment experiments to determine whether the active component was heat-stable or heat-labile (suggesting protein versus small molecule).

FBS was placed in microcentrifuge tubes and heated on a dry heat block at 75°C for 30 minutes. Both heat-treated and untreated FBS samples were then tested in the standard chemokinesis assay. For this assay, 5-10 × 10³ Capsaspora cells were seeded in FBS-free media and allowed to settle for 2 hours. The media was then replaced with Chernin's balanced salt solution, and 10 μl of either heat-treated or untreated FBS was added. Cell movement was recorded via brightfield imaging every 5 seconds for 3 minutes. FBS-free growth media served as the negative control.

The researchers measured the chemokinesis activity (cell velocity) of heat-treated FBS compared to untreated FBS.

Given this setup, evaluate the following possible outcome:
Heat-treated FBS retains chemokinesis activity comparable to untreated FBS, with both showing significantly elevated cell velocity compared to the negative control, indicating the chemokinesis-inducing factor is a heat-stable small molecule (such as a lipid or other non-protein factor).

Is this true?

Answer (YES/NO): NO